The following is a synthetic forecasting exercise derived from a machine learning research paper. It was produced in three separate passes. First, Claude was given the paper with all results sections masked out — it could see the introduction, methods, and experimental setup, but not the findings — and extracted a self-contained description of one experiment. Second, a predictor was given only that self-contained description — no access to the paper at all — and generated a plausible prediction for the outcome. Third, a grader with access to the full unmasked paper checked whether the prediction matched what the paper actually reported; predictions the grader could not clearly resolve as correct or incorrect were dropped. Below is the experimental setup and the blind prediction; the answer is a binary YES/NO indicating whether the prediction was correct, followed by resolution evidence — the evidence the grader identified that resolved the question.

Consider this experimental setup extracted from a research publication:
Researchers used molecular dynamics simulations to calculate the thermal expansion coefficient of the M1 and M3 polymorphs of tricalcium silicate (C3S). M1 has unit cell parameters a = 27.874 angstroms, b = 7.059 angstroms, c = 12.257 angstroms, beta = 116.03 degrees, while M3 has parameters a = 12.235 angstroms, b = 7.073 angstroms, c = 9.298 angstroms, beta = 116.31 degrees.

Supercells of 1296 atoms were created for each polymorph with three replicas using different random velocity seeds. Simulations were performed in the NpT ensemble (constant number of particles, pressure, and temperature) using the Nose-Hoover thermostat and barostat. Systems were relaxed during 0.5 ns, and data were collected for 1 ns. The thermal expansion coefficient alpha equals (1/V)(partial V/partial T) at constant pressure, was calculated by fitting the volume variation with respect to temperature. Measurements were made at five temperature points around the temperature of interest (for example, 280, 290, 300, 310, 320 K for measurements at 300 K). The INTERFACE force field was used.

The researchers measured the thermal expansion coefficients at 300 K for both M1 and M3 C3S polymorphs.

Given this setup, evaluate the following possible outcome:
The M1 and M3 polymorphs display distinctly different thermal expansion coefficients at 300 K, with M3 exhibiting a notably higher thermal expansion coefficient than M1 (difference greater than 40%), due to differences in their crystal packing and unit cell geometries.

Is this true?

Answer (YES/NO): NO